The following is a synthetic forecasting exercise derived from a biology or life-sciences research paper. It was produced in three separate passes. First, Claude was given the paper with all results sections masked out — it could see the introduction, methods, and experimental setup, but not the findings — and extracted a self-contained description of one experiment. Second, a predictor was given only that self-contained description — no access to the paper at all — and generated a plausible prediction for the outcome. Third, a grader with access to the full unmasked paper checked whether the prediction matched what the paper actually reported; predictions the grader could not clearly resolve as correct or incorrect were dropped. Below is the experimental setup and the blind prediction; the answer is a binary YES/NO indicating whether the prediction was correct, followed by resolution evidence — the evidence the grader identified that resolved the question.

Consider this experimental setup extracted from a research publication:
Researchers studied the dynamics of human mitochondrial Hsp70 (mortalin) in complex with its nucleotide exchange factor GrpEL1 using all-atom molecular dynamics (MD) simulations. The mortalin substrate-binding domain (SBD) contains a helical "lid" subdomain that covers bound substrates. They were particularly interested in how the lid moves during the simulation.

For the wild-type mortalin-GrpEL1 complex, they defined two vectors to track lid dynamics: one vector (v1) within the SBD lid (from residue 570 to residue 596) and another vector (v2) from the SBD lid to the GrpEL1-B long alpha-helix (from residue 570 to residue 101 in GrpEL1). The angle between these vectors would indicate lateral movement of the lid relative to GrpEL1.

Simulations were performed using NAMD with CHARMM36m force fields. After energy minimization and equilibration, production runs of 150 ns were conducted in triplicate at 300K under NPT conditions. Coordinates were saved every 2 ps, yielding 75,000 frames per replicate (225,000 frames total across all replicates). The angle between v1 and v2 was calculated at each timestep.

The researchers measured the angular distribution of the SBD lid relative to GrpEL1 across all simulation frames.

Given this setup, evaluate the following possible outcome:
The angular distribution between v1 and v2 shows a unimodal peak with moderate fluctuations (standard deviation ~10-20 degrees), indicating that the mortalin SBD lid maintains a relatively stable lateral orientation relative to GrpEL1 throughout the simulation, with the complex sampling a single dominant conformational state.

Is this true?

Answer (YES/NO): NO